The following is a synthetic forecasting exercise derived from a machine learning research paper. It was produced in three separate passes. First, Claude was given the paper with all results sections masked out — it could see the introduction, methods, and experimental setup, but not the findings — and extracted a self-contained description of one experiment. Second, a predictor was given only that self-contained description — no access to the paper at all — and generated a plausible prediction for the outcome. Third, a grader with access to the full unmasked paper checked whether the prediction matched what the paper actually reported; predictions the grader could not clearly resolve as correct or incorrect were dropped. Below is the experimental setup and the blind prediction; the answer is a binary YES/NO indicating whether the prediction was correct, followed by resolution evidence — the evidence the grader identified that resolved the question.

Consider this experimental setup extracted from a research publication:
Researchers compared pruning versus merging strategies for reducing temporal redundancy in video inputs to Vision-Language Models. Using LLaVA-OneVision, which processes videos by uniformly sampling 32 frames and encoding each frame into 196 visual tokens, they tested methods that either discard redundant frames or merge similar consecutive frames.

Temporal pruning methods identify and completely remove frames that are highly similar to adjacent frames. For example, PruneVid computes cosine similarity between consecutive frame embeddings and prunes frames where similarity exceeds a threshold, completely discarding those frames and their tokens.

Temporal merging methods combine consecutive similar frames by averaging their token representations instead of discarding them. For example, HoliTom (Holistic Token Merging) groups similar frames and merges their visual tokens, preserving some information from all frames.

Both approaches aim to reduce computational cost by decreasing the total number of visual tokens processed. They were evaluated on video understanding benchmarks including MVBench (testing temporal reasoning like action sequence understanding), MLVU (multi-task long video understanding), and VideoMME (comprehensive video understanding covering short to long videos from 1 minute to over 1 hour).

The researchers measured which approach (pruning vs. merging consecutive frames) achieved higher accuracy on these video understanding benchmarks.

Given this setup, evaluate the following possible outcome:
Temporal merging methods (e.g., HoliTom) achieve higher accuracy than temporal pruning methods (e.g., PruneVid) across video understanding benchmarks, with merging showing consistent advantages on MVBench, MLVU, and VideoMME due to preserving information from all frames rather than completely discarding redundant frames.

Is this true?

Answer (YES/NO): NO